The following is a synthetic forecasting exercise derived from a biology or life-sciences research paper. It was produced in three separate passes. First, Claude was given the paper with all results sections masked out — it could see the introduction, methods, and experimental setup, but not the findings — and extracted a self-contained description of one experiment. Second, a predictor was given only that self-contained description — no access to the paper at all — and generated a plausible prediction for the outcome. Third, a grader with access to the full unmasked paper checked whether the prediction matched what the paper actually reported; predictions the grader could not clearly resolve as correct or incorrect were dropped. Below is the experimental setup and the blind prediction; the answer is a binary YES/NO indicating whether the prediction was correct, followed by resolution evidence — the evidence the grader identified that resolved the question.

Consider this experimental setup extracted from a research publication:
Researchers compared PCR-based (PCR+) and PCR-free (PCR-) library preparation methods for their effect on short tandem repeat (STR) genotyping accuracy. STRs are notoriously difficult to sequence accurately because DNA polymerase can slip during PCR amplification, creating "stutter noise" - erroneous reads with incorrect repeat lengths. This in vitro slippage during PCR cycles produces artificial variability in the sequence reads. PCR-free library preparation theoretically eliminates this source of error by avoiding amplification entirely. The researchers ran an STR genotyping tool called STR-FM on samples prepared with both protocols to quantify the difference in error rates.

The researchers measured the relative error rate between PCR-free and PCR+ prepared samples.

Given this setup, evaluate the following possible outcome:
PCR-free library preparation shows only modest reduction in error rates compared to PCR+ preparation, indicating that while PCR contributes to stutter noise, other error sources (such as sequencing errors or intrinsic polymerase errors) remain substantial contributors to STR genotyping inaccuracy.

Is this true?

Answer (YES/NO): NO